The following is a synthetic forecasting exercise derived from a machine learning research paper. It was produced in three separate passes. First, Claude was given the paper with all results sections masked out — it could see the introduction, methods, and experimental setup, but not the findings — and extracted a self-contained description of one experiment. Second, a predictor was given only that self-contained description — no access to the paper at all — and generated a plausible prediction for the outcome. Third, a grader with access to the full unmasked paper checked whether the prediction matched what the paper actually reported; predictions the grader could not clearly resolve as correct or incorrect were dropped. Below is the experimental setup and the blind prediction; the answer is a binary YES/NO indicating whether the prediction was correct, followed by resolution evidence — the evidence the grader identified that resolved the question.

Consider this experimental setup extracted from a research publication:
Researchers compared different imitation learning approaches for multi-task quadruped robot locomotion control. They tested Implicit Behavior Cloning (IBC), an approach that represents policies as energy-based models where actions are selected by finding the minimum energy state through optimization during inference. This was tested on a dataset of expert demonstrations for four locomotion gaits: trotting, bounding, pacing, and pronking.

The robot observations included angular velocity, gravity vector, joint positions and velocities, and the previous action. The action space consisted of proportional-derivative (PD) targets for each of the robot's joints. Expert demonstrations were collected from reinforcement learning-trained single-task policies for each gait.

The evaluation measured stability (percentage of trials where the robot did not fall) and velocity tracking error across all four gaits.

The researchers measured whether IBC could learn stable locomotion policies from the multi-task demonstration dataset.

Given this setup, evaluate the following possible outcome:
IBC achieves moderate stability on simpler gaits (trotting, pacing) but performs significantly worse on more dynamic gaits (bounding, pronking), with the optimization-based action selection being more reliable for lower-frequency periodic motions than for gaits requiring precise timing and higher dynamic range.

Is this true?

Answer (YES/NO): NO